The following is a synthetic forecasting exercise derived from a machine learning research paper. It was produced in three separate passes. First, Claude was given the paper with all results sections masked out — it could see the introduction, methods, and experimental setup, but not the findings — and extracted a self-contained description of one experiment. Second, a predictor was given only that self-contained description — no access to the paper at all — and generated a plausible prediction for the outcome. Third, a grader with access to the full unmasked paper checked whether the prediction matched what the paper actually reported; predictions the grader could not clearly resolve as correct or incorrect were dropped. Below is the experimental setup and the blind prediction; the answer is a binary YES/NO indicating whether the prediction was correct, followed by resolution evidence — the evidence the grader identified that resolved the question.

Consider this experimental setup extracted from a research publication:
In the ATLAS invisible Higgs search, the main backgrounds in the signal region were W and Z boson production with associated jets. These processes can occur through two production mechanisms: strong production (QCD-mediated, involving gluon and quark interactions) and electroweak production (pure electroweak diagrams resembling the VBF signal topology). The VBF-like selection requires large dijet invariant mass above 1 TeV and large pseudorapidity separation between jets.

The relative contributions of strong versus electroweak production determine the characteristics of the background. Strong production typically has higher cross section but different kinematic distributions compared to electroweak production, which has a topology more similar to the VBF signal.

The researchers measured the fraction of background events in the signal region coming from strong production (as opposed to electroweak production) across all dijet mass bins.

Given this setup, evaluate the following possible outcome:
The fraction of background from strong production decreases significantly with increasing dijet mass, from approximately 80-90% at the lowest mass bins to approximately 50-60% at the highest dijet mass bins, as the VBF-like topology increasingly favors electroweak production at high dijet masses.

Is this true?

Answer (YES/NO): NO